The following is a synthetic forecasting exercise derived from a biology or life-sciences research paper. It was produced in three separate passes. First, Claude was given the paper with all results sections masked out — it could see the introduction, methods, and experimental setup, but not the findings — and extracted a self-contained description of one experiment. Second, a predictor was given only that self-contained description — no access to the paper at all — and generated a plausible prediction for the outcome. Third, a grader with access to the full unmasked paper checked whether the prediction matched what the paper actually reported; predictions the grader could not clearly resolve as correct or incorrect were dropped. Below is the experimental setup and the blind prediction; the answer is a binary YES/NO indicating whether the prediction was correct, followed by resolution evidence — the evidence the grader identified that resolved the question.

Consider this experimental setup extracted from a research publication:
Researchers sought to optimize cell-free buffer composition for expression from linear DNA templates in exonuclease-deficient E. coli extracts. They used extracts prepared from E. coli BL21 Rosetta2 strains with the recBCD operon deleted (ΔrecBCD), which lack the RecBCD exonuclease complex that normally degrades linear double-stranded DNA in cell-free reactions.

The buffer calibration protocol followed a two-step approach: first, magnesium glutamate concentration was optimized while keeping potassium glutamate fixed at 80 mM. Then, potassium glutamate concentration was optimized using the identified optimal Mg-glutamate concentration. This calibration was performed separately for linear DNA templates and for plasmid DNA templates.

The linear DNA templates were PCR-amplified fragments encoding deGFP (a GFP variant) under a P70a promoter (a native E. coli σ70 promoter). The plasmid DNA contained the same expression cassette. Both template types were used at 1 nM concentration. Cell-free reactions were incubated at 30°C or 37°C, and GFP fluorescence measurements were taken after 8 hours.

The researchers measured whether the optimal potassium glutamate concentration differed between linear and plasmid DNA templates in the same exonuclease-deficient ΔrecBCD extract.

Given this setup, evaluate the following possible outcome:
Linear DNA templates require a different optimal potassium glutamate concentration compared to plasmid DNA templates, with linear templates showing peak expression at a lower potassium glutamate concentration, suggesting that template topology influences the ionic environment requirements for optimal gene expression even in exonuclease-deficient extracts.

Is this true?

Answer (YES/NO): YES